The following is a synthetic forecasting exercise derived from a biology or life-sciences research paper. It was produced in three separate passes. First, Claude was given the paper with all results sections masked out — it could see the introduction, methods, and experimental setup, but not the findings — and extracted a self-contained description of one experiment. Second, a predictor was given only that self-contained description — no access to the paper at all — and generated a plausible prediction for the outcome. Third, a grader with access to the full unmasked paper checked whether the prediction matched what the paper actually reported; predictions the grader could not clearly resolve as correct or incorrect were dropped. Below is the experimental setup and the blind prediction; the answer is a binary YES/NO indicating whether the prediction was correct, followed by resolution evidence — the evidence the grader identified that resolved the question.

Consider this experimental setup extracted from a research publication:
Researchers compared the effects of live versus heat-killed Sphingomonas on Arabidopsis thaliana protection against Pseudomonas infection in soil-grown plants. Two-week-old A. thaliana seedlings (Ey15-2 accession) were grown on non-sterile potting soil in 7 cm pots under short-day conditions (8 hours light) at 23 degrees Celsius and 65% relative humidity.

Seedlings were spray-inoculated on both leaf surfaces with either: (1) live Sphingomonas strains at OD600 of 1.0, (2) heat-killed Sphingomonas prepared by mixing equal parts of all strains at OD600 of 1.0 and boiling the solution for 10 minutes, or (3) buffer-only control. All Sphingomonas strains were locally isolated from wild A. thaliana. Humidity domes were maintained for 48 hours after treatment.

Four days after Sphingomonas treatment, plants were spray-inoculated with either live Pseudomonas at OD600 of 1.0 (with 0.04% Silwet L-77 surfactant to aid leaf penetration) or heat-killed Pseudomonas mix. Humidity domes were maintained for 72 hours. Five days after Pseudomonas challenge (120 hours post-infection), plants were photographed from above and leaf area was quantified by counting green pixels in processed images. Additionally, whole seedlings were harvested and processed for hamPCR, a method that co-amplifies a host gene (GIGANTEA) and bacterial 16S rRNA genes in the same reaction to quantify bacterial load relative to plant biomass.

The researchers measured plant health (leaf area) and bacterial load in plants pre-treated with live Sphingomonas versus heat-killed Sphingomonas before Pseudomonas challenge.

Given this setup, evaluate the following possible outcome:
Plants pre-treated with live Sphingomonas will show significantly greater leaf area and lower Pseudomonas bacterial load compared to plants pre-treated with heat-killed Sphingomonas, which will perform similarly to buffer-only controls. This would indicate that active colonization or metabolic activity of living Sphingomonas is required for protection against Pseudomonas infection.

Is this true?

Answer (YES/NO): NO